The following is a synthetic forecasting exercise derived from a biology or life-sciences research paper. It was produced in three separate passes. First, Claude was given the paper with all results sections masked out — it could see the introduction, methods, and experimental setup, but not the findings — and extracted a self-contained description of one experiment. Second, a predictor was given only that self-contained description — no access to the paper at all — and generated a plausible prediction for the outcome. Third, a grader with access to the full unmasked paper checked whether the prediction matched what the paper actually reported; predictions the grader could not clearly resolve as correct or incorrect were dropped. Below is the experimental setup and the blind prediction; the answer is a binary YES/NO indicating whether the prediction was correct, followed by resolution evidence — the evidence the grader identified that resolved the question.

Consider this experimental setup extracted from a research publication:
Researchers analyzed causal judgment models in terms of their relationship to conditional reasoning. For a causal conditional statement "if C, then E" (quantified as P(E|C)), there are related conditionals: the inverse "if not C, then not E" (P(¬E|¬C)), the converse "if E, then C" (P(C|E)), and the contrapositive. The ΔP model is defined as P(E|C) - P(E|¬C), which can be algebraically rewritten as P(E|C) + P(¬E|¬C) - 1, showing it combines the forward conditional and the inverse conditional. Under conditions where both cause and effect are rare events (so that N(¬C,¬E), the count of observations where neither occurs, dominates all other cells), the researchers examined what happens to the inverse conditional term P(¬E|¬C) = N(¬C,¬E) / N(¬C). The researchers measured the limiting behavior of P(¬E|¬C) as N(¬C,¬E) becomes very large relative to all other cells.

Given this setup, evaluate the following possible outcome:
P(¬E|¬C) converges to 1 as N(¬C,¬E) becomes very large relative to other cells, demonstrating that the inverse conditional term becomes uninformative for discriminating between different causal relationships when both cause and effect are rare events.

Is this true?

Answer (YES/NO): YES